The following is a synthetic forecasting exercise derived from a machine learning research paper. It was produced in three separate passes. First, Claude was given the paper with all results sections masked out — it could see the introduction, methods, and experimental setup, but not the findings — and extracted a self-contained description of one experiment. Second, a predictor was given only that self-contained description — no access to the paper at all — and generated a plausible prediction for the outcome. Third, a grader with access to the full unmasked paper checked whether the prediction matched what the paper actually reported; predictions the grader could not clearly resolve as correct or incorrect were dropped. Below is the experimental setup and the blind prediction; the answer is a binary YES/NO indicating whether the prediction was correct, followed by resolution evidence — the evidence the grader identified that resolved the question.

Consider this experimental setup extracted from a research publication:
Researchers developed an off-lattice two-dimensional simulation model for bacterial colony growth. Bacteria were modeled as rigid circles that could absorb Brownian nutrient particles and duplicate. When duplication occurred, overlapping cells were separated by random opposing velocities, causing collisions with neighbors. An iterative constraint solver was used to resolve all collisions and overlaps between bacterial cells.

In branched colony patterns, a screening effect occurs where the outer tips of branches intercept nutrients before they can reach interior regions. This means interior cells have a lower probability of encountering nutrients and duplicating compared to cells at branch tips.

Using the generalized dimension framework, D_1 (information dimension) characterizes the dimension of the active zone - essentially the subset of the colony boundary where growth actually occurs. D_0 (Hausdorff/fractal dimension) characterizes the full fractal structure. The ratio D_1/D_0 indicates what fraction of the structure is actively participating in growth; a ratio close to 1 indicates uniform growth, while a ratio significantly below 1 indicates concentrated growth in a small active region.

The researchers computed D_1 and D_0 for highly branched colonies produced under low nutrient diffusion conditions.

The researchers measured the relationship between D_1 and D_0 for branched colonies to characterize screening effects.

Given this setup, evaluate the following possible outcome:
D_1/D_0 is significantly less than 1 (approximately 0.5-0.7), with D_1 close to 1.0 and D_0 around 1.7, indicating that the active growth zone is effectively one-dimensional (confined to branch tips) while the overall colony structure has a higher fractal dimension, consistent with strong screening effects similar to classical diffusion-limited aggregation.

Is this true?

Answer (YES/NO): NO